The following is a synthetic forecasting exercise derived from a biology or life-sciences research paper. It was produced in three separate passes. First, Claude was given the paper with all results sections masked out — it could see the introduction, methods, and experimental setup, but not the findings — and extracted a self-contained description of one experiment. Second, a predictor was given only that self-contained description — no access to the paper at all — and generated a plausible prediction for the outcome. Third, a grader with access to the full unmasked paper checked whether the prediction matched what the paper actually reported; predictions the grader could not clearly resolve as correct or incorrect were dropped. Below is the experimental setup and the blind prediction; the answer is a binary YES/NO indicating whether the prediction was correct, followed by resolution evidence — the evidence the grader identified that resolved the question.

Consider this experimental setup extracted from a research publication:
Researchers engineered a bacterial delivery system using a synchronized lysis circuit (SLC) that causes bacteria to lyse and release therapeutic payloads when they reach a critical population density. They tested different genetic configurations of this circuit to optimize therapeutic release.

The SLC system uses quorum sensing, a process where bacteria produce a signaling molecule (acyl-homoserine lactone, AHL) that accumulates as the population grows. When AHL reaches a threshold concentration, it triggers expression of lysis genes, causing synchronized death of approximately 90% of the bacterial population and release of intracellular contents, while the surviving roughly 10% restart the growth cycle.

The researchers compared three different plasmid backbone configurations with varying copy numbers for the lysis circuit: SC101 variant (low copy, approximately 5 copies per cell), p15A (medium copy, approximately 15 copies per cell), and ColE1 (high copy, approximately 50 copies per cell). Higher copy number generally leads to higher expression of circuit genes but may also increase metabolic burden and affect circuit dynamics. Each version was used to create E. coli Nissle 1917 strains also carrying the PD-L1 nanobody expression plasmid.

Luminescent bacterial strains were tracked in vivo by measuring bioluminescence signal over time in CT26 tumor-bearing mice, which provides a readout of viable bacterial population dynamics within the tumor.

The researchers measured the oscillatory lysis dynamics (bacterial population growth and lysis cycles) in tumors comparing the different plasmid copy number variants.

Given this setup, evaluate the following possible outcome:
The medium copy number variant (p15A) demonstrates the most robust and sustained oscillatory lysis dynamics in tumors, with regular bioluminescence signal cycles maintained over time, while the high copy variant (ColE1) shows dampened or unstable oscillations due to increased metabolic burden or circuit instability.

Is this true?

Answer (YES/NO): NO